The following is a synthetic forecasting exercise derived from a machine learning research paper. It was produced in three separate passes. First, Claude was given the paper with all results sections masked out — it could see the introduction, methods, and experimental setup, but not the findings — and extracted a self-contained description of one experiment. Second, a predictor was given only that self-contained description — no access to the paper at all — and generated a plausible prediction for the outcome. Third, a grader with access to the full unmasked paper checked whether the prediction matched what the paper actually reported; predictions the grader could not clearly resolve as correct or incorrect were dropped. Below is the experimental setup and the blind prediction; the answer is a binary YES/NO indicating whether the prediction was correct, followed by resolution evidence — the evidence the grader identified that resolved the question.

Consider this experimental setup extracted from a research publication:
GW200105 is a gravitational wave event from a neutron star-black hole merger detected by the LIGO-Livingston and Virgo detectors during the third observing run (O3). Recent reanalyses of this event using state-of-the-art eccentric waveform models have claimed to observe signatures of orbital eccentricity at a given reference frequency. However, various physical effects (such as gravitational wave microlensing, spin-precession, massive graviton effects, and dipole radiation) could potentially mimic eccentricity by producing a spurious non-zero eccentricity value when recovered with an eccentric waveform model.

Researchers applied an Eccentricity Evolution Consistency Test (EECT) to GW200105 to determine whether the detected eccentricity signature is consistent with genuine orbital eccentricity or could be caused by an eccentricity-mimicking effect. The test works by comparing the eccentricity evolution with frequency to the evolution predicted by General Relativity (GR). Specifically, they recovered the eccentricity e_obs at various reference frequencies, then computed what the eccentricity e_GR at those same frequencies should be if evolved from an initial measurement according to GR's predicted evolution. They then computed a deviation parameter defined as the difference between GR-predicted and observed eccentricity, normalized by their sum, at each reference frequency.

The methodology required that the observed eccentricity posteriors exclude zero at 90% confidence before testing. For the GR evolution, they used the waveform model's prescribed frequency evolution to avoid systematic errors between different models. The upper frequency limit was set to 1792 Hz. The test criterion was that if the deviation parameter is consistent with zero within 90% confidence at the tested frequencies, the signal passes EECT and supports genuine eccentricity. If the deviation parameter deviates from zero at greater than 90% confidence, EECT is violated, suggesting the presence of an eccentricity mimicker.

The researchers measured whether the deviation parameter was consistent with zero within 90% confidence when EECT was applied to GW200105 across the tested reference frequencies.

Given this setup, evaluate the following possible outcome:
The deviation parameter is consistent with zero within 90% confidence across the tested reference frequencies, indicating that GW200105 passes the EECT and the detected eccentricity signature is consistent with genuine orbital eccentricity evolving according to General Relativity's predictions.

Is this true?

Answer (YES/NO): YES